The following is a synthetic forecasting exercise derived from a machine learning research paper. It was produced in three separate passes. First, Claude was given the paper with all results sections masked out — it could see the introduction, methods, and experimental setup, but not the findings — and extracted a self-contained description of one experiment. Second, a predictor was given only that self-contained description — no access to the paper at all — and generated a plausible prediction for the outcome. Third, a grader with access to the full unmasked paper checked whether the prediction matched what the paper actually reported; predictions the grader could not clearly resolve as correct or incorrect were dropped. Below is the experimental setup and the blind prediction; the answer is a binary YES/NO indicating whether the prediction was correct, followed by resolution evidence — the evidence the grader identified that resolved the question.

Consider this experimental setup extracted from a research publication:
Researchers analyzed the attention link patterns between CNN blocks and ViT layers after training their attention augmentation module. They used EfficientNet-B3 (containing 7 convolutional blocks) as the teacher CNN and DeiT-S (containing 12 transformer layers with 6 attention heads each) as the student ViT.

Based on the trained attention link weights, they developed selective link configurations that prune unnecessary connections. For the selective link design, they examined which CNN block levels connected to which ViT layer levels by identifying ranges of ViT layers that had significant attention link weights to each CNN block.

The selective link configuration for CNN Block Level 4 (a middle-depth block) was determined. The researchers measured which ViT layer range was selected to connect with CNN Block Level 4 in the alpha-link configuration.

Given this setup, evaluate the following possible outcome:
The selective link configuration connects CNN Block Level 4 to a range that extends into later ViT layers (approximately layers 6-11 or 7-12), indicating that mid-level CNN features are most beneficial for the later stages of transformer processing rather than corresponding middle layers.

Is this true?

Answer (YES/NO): NO